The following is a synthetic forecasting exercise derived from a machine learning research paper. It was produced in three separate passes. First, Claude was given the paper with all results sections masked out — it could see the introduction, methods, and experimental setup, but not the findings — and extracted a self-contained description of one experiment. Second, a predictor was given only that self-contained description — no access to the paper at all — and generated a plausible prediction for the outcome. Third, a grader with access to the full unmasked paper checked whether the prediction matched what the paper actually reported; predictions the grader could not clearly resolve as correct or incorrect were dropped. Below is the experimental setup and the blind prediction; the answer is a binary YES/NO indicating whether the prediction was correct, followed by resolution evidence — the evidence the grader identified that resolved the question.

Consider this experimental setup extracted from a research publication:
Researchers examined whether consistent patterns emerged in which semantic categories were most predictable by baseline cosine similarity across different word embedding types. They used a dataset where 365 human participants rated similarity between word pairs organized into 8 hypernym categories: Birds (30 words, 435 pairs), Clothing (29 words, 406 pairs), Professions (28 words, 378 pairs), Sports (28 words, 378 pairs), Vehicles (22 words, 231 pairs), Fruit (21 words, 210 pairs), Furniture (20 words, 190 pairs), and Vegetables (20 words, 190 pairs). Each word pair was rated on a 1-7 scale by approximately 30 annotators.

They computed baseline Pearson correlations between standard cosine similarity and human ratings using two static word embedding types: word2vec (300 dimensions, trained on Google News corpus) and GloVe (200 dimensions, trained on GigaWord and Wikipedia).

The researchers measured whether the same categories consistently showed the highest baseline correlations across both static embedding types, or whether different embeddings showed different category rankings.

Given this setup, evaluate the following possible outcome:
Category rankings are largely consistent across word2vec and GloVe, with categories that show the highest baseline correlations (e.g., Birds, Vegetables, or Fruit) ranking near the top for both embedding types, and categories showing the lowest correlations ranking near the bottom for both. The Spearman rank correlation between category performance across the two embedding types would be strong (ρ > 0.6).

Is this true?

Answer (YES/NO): NO